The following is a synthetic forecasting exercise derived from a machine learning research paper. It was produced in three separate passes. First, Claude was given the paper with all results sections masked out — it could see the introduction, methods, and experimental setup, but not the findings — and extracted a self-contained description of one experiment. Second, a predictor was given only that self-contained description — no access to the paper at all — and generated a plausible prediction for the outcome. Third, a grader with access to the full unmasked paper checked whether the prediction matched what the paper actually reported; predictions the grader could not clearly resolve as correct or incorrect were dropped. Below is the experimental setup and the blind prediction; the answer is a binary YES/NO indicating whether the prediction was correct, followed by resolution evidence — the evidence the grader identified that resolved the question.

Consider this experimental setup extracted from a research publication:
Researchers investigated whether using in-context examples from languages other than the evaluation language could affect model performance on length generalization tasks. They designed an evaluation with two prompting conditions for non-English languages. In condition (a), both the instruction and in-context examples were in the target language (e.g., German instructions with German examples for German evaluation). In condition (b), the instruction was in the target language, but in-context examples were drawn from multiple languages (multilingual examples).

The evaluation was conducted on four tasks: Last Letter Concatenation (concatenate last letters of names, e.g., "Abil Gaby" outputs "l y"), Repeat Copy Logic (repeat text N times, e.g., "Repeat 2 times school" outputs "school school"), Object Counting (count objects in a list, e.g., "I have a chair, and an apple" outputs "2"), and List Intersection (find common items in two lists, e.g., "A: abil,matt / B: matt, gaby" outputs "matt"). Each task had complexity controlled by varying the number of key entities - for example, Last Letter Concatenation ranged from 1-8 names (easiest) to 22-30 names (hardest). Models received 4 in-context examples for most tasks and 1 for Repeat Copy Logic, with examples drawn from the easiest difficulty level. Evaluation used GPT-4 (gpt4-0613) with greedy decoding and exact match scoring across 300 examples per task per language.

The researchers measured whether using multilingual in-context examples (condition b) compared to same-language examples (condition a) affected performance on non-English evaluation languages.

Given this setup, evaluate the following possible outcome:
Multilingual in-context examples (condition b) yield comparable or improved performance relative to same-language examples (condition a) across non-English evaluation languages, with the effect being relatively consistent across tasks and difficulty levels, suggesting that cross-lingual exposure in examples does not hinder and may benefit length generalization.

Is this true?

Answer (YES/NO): YES